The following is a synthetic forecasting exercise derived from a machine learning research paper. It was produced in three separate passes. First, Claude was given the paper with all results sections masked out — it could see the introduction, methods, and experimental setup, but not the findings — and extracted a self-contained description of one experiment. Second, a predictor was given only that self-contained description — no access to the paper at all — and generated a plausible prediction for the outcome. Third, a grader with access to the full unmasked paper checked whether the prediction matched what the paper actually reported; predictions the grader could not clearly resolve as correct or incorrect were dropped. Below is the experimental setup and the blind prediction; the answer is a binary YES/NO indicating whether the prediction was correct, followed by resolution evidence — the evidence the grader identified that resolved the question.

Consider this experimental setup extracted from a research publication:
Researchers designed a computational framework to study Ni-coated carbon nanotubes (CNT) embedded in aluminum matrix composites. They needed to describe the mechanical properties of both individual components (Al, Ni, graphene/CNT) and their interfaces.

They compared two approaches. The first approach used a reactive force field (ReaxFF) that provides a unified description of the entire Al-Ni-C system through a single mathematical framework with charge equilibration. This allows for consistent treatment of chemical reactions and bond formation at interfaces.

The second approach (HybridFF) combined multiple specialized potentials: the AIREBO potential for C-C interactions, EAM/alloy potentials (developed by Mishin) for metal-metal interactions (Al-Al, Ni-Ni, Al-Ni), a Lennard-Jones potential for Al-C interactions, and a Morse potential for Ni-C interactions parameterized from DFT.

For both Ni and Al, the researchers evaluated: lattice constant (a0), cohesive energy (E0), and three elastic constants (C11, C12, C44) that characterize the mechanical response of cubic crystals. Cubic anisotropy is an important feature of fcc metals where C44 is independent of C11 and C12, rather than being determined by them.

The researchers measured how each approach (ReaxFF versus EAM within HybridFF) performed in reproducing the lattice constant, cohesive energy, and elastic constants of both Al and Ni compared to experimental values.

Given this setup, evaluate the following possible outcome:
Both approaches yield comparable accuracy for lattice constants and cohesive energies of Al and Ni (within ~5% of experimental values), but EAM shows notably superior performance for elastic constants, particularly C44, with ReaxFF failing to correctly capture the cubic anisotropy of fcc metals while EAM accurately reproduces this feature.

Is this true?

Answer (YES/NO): YES